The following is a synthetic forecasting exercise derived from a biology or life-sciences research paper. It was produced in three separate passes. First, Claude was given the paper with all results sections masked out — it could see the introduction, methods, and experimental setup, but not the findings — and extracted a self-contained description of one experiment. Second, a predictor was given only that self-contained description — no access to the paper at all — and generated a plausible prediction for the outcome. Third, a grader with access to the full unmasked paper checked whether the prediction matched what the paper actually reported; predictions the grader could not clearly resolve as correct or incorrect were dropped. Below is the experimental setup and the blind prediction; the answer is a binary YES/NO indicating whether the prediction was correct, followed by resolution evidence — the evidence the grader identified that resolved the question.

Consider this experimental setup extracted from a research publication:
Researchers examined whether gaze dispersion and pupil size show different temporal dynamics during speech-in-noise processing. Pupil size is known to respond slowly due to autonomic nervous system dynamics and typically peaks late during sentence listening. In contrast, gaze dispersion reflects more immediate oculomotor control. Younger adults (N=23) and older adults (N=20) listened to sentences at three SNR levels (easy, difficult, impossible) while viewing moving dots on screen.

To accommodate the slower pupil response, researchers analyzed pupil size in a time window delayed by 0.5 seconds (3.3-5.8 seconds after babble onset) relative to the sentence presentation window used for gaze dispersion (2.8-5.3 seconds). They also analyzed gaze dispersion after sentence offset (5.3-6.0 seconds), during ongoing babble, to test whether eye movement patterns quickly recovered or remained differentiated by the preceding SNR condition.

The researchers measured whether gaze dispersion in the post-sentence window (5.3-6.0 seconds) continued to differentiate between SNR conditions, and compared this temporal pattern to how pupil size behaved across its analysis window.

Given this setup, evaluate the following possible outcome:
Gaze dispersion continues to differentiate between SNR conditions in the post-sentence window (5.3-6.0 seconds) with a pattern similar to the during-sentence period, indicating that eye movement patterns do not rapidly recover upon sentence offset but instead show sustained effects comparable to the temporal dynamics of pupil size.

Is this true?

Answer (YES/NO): NO